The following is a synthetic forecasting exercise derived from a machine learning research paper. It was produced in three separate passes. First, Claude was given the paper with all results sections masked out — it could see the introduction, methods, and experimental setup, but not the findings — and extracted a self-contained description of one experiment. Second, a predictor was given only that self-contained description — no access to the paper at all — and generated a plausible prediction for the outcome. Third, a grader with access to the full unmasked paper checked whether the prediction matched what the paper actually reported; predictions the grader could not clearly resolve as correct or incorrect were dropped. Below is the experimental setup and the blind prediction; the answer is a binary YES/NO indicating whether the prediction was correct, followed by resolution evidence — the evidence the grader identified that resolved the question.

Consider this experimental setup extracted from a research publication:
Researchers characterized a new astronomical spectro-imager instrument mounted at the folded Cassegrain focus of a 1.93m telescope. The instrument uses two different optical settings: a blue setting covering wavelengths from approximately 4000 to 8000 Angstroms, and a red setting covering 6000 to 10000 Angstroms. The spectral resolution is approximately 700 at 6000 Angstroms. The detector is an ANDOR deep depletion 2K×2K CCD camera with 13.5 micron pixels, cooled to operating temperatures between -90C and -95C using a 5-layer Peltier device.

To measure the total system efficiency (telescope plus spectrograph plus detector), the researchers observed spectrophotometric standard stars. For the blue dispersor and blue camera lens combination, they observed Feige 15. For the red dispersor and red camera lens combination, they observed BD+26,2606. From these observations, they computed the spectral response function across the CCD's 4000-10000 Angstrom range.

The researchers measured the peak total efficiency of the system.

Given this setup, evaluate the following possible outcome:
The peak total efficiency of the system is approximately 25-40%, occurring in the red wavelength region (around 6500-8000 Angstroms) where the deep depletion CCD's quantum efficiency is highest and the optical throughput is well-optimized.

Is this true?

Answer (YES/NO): NO